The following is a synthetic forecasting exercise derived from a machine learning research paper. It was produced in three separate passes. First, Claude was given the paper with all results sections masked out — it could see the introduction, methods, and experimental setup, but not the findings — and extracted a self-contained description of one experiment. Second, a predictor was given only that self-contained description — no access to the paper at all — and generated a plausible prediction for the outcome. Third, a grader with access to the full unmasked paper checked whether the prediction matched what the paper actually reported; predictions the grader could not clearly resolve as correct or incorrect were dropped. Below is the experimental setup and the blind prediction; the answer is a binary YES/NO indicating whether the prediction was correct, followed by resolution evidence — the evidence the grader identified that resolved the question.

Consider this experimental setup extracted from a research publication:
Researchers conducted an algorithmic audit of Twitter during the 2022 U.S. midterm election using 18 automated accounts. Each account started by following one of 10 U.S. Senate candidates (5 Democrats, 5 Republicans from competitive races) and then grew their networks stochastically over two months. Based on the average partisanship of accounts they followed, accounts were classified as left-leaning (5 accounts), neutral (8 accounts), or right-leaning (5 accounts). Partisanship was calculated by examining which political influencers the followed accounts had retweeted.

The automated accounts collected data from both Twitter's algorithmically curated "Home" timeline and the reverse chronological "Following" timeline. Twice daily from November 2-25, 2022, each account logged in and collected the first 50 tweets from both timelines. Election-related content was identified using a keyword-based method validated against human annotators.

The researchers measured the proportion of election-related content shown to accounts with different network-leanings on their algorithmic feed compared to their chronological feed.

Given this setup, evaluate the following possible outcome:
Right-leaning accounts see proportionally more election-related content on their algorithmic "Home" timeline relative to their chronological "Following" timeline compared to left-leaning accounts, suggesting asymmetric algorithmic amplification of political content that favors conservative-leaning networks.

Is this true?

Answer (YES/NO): YES